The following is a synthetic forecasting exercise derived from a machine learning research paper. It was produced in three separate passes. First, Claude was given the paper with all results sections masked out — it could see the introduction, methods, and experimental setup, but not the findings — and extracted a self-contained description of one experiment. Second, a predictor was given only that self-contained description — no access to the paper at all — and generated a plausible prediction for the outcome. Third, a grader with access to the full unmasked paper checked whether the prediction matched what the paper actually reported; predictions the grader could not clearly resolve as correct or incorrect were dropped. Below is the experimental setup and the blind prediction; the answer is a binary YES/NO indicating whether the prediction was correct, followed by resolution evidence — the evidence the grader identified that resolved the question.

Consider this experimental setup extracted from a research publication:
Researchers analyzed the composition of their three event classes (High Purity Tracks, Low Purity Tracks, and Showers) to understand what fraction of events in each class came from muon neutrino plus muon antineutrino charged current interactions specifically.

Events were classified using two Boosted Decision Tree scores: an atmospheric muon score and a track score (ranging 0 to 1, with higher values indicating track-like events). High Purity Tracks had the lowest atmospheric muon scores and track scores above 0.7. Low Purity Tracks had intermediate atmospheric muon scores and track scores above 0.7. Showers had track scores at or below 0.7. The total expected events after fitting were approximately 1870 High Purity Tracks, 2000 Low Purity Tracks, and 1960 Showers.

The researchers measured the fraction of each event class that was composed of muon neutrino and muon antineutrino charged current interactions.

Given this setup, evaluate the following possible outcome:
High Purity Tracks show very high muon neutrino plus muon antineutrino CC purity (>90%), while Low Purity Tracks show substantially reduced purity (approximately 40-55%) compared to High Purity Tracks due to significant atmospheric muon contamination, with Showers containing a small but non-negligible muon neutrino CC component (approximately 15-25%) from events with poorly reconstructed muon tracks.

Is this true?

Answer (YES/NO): NO